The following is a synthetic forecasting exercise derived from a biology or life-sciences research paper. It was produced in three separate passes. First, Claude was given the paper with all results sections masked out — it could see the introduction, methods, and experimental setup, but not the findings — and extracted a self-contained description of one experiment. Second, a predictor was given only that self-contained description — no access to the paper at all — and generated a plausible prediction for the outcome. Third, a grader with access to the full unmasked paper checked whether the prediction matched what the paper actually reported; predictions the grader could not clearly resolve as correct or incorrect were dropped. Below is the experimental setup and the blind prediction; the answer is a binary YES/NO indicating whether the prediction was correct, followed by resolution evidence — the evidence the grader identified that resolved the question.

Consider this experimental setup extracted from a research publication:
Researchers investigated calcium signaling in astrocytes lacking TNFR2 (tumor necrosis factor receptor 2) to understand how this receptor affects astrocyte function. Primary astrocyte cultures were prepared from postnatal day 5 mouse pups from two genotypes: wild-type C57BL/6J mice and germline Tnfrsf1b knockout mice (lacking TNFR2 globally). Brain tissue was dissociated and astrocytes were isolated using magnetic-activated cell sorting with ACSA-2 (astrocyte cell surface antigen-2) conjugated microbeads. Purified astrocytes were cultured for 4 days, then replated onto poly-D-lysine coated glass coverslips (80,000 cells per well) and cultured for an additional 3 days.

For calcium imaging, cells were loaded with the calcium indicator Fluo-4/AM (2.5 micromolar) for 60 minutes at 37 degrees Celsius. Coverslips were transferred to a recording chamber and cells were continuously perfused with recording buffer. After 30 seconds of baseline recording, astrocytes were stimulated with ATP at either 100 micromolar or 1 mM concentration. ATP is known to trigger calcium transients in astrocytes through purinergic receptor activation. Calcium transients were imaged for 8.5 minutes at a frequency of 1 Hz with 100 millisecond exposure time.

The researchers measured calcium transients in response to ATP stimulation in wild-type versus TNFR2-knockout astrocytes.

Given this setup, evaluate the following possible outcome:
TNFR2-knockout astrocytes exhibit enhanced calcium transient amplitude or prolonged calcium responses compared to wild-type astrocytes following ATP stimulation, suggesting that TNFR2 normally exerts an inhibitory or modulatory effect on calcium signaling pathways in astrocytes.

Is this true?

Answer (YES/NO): YES